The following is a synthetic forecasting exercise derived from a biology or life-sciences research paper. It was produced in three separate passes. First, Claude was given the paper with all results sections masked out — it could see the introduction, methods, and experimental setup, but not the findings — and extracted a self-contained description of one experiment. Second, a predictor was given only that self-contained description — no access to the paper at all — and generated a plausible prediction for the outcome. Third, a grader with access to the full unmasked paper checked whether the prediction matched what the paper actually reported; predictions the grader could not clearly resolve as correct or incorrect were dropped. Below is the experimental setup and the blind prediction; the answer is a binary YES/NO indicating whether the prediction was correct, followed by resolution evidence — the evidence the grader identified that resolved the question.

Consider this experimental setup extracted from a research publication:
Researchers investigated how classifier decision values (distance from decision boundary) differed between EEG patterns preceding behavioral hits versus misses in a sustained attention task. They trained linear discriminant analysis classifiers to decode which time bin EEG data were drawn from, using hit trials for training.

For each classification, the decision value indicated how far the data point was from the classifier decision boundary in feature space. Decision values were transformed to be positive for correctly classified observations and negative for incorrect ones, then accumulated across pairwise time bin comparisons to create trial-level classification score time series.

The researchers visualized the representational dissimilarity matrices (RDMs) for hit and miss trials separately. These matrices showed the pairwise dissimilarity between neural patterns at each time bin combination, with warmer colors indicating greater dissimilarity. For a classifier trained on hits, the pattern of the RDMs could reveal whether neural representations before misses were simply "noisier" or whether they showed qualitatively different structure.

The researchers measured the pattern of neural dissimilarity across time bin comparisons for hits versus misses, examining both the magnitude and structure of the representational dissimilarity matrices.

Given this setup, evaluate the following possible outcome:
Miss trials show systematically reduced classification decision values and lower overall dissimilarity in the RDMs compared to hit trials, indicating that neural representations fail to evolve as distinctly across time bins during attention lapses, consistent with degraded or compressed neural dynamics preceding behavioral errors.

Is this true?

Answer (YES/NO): YES